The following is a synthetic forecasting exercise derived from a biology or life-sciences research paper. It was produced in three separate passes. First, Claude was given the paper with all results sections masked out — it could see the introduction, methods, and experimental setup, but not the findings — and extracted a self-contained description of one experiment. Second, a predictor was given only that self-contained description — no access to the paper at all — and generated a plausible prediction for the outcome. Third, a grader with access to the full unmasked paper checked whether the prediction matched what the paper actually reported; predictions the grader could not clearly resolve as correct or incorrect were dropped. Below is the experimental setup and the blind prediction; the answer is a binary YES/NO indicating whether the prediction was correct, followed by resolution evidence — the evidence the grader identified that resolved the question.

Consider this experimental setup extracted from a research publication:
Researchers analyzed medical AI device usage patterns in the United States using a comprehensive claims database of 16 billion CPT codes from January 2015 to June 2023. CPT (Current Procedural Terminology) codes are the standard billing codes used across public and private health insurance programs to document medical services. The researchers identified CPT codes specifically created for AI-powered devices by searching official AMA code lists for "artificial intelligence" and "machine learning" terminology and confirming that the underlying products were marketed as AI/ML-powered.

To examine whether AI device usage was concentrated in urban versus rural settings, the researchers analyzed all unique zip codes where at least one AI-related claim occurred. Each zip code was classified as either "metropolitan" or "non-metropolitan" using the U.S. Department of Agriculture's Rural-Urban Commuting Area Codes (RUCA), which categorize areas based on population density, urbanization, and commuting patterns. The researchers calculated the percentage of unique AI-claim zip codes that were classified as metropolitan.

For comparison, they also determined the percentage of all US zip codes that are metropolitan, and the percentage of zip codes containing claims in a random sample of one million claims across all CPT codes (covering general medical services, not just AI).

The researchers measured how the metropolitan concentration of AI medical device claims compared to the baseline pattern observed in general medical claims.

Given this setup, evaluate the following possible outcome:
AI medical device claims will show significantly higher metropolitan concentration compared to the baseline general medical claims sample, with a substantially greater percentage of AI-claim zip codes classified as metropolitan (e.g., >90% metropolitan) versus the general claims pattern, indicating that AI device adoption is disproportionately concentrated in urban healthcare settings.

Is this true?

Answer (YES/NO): NO